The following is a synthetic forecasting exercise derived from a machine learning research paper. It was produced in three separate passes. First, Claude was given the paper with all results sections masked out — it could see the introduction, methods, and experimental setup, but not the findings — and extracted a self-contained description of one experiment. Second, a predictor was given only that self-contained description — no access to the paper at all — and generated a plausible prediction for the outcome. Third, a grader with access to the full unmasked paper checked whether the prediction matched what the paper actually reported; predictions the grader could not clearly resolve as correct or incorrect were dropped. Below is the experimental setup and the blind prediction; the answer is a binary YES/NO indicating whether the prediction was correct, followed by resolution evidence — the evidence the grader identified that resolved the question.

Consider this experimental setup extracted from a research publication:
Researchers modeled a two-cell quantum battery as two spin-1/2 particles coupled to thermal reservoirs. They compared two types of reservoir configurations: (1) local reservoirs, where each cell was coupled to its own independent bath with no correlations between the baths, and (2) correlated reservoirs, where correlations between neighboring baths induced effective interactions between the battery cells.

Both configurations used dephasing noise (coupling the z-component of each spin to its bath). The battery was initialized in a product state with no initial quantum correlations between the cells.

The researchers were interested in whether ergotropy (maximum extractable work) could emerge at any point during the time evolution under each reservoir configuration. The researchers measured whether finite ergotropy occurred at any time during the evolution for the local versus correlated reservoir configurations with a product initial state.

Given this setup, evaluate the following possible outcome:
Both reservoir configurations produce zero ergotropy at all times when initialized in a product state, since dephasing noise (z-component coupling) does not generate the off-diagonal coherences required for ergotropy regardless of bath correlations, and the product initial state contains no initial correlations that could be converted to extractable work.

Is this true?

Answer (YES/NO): NO